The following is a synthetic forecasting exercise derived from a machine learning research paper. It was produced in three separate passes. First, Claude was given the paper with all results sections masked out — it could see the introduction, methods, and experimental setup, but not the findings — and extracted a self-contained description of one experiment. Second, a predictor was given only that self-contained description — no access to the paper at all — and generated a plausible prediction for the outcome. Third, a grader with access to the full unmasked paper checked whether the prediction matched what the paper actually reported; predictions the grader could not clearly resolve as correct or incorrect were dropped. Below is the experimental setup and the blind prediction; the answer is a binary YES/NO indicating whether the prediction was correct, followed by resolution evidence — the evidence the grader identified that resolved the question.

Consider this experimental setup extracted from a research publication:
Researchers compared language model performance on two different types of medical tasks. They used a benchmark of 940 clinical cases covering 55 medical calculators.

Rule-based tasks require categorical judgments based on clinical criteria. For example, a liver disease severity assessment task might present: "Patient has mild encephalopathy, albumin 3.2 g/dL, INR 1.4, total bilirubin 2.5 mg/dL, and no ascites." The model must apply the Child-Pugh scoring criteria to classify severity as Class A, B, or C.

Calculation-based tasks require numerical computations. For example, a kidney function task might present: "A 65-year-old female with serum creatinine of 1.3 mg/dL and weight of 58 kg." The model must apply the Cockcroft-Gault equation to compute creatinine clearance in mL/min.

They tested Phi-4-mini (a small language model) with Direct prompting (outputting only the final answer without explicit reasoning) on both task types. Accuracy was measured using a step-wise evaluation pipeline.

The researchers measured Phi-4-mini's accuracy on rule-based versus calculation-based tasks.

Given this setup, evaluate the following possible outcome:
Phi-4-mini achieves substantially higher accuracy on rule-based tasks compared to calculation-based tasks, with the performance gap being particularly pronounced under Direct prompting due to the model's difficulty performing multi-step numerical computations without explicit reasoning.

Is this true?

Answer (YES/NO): YES